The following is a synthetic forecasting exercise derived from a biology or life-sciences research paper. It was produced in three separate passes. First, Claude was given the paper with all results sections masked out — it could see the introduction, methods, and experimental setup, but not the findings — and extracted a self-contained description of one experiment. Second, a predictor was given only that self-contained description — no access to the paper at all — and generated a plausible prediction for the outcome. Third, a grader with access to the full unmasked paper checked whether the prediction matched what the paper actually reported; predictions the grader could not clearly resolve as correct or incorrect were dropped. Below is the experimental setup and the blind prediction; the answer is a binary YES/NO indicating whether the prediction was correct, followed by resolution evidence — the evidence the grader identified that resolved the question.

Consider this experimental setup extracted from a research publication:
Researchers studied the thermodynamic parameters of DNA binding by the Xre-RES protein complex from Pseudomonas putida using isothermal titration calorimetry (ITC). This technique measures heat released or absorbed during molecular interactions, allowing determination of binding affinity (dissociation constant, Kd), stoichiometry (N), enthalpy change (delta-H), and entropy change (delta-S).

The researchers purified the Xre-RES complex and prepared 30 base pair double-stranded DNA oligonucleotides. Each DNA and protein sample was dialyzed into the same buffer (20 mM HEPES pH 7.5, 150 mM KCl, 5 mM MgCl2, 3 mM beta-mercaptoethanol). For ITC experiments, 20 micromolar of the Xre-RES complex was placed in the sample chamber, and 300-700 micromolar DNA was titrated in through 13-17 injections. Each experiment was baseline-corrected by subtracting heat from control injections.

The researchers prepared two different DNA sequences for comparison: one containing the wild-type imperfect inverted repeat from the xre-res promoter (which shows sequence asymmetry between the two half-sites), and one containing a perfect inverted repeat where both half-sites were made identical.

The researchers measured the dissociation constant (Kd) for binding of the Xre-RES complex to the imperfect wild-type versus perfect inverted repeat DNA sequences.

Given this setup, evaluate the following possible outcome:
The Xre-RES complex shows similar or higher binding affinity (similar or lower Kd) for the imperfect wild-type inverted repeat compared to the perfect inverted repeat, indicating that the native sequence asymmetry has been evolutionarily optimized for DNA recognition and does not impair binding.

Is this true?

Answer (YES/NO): YES